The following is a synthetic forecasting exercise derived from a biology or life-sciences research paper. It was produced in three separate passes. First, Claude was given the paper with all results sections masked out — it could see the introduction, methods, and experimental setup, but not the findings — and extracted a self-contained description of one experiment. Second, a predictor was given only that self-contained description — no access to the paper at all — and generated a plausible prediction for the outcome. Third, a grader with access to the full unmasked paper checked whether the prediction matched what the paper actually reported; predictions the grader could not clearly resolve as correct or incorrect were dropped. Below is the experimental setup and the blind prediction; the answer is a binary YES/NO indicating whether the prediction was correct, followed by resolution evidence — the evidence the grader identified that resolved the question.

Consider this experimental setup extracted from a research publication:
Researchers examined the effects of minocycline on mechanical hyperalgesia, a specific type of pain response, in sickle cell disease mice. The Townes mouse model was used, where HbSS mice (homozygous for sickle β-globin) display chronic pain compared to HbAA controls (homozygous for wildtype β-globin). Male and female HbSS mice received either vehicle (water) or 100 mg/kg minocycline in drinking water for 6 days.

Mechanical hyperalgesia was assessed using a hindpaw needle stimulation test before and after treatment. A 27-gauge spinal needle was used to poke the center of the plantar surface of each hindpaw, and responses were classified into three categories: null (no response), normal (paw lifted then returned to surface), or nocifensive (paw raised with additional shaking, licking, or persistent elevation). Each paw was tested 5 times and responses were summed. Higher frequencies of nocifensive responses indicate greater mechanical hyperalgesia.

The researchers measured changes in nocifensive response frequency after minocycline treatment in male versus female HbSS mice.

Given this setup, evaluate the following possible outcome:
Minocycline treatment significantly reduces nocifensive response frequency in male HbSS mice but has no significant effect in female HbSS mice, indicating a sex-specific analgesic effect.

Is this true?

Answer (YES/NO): YES